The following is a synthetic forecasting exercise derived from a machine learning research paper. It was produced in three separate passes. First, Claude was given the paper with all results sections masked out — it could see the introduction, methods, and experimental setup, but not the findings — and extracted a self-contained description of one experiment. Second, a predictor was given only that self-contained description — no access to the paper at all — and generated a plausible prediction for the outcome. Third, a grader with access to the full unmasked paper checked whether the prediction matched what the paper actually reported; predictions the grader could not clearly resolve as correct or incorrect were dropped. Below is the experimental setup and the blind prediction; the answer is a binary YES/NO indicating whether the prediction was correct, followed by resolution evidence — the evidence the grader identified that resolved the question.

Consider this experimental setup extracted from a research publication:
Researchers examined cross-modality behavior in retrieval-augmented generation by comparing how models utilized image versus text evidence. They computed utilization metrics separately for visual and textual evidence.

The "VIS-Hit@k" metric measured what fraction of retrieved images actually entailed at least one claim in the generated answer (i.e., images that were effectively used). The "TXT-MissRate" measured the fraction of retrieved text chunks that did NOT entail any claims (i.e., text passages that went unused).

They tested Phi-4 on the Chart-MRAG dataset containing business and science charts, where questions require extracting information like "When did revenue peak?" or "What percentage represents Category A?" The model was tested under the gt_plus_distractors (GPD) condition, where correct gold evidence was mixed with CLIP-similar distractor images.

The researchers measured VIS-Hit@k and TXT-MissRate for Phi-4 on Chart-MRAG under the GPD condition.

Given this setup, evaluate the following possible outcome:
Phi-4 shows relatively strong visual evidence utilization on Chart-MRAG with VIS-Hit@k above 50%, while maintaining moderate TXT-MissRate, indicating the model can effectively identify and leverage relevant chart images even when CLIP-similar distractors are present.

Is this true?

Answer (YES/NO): NO